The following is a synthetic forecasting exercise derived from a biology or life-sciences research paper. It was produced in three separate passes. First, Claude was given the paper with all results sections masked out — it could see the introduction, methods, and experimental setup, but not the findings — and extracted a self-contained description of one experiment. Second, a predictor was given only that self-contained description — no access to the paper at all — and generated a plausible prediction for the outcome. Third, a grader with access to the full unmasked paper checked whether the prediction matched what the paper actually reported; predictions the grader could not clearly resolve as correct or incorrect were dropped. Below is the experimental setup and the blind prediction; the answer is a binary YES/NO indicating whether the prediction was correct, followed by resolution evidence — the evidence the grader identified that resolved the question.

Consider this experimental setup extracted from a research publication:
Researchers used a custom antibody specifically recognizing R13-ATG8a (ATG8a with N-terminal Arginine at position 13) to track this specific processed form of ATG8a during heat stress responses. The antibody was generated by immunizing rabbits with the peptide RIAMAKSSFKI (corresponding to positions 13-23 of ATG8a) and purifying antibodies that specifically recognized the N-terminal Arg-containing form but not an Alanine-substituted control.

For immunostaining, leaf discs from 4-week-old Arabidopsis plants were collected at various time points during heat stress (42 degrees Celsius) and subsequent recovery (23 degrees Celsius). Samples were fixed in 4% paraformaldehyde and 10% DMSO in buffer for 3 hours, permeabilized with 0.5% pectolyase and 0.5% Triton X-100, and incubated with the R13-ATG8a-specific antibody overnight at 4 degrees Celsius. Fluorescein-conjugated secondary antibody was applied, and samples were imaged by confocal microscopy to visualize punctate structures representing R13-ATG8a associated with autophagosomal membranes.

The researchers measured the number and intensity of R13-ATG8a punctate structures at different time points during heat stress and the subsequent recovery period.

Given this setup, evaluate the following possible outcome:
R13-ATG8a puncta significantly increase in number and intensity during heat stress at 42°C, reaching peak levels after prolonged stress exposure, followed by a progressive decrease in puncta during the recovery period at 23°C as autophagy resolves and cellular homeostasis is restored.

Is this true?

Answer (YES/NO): NO